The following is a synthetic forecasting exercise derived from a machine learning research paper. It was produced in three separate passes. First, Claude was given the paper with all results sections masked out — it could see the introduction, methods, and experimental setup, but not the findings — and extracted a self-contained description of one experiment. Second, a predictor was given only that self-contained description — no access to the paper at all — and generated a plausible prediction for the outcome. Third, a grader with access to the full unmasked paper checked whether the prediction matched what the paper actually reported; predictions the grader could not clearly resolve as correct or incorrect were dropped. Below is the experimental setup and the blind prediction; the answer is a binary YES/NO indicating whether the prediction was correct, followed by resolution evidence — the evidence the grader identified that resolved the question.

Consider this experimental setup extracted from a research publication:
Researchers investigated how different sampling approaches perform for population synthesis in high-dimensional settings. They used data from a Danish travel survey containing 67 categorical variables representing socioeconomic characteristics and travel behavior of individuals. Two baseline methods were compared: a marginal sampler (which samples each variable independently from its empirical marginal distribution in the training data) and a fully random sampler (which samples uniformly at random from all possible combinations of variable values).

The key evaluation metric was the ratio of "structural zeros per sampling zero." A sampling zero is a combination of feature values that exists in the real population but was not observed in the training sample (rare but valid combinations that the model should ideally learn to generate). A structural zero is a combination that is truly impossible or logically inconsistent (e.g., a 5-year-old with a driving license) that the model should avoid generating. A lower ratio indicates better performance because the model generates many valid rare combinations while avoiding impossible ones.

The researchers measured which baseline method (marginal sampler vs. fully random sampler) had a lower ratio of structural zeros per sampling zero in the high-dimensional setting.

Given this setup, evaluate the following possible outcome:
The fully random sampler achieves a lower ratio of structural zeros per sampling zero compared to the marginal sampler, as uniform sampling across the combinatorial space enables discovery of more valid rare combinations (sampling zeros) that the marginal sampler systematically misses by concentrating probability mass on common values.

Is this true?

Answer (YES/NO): NO